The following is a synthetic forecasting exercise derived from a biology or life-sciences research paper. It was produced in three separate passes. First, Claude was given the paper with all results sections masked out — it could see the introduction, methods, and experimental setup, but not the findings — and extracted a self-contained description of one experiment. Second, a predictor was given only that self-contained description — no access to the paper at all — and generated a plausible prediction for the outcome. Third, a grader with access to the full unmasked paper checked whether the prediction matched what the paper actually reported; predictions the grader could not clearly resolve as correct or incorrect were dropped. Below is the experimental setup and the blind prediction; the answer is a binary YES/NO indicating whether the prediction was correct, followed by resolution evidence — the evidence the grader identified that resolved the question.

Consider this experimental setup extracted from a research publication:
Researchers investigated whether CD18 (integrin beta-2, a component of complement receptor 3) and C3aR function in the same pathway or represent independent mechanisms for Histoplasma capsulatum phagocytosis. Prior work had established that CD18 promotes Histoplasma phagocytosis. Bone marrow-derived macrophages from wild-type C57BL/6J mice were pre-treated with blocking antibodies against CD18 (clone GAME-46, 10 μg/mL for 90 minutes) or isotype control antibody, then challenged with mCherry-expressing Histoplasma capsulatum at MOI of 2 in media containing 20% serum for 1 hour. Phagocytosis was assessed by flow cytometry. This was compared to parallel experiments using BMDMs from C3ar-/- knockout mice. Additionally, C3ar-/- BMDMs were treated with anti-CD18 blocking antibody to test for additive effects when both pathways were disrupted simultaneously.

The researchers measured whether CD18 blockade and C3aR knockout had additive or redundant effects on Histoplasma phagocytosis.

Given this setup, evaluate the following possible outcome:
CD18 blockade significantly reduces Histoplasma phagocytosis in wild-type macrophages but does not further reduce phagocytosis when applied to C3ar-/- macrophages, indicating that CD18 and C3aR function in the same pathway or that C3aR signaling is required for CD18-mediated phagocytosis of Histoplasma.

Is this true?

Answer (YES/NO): YES